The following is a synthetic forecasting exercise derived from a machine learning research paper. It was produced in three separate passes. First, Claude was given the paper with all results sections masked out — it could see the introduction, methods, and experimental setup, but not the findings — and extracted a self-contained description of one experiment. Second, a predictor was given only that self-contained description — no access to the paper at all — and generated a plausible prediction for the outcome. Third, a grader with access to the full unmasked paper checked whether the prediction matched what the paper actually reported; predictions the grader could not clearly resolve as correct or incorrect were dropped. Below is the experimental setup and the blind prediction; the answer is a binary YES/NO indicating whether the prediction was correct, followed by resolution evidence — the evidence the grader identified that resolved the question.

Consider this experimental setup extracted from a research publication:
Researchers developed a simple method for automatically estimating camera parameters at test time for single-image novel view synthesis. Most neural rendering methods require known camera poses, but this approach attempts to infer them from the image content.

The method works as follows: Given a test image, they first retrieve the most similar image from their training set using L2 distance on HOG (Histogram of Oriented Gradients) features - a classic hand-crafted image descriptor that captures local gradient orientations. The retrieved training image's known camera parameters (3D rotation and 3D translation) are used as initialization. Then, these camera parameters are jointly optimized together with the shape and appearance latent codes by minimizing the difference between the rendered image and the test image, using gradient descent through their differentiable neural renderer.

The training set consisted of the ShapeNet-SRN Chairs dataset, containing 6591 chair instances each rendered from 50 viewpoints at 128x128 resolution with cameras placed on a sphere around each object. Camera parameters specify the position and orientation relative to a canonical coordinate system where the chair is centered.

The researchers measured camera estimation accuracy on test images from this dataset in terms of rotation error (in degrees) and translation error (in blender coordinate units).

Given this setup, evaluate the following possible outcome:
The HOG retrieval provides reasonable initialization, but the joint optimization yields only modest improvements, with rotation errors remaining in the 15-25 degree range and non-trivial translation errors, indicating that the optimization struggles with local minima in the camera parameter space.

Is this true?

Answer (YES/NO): NO